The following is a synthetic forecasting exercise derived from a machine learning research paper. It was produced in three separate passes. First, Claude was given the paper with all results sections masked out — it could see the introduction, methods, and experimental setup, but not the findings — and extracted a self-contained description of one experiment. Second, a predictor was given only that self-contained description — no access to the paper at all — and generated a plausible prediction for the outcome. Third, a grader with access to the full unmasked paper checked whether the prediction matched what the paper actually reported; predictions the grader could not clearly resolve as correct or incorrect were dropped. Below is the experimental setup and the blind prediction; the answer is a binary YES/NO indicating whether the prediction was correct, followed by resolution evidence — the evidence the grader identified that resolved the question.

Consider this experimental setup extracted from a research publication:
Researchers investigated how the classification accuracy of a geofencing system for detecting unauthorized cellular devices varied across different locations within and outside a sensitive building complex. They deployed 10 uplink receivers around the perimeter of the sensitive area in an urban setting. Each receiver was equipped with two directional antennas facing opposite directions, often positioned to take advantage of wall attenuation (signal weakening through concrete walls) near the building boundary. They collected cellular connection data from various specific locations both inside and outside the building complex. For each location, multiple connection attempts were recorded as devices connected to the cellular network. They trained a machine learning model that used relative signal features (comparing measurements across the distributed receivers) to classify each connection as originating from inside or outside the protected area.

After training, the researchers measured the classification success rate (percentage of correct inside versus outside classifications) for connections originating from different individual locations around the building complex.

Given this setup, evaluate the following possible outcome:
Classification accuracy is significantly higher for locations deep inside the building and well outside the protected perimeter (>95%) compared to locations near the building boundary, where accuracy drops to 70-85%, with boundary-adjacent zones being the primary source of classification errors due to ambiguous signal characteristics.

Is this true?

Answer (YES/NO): NO